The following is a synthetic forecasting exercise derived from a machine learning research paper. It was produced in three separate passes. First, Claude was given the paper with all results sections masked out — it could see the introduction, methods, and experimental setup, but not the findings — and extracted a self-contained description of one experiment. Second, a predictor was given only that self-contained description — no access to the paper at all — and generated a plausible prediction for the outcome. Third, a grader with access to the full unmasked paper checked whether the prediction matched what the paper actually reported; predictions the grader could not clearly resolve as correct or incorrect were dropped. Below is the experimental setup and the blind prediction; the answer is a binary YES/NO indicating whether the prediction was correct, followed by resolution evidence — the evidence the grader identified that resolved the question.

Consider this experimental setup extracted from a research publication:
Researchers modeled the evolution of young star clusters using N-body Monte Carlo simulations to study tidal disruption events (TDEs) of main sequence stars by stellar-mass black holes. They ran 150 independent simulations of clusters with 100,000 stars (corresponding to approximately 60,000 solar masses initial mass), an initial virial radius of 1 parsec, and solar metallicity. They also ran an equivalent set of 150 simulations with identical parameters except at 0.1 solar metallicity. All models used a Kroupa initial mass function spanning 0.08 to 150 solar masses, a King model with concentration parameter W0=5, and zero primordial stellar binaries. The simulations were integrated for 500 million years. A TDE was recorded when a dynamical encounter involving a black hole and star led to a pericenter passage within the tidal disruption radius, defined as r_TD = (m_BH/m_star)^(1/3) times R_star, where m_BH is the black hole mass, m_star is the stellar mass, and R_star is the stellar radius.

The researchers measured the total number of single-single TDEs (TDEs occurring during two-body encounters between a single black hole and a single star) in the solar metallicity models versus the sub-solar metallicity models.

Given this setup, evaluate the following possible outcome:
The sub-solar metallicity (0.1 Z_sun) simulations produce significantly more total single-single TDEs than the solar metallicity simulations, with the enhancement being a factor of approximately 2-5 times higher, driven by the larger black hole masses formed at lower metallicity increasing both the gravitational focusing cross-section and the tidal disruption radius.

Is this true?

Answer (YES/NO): NO